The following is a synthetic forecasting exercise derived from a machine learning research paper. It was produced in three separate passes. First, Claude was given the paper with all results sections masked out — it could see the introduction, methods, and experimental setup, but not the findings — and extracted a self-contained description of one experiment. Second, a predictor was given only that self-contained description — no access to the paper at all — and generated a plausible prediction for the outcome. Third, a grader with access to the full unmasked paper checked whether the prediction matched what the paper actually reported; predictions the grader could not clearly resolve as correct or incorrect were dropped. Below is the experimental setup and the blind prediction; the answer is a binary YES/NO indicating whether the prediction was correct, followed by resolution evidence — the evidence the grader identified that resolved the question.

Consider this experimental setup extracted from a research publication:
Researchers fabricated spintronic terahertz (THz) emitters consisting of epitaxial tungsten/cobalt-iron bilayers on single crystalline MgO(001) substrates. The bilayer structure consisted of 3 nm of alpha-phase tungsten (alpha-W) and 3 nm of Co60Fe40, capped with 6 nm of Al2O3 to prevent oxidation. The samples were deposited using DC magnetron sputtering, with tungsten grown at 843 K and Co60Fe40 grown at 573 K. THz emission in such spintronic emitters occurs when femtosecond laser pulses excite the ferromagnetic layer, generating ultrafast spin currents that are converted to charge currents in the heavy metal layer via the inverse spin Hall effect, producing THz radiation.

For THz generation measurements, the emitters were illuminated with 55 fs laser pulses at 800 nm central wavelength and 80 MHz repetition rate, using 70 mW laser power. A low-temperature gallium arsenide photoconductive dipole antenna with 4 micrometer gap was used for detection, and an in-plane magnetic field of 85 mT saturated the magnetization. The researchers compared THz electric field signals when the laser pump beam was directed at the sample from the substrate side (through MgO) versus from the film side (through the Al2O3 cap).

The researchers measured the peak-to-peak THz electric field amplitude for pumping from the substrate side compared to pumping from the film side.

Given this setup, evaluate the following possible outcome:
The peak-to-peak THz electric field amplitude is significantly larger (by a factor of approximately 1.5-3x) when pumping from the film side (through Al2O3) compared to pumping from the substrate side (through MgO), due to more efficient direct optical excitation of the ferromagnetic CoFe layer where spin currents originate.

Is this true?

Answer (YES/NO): NO